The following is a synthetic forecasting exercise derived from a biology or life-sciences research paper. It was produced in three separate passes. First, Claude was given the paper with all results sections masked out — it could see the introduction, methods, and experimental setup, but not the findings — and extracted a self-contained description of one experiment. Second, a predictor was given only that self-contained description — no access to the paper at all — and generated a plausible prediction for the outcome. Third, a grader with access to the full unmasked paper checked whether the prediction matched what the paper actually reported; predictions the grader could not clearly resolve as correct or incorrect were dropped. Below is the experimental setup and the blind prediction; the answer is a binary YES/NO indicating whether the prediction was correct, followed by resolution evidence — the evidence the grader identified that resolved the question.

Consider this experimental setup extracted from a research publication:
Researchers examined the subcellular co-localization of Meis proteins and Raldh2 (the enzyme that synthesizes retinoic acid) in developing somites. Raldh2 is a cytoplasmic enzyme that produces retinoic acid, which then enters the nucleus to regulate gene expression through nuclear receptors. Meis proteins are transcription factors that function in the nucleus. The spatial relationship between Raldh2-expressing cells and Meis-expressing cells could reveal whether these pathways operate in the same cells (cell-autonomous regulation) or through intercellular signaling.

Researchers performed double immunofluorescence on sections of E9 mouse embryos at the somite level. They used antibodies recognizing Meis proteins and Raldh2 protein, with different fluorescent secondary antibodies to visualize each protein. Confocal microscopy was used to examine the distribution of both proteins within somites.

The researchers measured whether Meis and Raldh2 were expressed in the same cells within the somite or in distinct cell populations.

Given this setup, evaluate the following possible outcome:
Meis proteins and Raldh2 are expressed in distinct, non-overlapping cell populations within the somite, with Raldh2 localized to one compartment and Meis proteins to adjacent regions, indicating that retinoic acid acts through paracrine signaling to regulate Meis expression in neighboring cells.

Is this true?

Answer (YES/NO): NO